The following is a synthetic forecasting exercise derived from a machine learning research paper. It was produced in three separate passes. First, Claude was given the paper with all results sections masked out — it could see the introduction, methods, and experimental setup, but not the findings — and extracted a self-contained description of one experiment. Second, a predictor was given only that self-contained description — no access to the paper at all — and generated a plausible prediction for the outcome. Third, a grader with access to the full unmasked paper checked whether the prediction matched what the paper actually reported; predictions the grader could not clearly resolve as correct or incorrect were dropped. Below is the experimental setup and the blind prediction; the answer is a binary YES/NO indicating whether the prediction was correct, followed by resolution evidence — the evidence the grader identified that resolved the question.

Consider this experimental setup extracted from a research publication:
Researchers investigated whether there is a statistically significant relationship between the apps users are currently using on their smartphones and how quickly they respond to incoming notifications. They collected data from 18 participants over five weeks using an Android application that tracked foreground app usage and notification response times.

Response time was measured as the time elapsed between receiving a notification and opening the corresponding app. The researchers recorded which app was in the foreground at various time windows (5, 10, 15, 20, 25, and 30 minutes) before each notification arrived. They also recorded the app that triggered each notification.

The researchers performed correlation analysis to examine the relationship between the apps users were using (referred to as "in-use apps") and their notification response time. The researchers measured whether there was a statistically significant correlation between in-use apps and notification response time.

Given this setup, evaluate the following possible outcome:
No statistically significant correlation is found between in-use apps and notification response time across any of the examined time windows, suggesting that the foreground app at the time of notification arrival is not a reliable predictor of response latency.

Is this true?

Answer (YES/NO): NO